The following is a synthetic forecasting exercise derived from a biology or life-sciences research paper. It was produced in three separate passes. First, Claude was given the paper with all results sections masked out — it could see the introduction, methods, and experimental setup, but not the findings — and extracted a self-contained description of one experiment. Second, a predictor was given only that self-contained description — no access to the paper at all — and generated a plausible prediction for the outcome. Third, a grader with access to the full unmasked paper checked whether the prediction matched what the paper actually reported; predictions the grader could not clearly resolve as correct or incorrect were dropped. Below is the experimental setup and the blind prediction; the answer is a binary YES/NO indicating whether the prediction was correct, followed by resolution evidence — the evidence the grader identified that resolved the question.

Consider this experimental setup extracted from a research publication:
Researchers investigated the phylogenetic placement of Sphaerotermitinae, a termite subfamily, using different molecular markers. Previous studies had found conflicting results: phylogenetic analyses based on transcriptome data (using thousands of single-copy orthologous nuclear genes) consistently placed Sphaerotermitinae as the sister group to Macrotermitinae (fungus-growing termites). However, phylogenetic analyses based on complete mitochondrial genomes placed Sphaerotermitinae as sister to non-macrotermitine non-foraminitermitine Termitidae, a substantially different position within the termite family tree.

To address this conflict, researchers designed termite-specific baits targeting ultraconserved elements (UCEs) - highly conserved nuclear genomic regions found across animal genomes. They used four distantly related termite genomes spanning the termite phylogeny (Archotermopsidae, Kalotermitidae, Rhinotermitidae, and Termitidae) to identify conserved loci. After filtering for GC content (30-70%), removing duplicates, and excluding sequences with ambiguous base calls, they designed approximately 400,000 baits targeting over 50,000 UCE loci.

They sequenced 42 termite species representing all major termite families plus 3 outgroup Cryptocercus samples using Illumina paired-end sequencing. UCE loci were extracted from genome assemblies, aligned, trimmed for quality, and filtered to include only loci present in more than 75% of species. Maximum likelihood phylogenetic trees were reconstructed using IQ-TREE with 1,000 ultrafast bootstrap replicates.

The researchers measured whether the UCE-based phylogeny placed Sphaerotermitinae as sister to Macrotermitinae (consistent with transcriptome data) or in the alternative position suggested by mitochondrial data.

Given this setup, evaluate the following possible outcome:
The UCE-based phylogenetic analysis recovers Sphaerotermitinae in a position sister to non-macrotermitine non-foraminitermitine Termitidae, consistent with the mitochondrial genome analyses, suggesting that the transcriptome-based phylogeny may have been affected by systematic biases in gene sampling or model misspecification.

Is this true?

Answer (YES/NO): NO